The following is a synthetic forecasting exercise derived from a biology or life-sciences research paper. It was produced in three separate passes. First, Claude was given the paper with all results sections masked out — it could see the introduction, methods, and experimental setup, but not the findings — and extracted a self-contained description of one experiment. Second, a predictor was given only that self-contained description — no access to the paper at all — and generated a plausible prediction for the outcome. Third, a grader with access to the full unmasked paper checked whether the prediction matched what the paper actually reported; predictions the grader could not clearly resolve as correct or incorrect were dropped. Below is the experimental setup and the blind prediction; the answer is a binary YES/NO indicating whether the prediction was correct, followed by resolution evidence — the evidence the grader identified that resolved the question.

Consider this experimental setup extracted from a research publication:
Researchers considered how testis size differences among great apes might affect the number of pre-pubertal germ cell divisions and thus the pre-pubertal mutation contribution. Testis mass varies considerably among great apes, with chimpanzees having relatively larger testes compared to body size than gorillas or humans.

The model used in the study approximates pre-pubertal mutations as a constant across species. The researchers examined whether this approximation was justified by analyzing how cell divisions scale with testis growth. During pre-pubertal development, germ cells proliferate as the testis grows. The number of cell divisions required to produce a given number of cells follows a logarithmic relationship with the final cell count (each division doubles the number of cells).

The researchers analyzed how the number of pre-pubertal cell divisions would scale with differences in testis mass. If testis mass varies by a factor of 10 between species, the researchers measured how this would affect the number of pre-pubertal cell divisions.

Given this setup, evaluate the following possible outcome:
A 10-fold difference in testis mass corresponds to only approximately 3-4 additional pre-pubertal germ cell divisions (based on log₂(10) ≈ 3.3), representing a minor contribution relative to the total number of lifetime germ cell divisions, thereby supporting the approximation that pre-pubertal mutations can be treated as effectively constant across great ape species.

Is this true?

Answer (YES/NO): YES